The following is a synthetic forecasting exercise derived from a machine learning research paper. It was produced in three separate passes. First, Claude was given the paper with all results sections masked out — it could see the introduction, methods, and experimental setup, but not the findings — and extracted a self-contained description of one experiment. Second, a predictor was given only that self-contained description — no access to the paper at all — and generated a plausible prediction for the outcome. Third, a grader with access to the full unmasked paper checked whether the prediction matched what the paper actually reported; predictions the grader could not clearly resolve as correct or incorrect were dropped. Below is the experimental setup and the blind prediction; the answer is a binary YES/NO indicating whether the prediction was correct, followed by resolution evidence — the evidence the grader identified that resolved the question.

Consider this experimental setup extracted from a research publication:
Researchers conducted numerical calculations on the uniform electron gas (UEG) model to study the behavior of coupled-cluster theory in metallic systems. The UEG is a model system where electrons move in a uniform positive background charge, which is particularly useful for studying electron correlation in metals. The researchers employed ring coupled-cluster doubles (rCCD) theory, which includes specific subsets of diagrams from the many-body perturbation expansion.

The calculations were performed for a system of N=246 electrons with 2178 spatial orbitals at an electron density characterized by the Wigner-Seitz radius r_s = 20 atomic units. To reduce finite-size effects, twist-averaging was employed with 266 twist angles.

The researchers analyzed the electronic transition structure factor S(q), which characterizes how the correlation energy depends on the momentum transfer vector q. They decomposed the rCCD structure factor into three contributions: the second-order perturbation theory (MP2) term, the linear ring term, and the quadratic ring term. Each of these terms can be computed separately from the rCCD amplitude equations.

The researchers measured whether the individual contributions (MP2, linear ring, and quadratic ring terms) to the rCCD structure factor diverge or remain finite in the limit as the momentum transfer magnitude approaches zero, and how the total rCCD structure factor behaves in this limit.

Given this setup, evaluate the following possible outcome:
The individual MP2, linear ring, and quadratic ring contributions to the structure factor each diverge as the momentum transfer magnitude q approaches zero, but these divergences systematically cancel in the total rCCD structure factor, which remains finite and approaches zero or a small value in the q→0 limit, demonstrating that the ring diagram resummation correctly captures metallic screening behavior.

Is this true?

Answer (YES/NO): YES